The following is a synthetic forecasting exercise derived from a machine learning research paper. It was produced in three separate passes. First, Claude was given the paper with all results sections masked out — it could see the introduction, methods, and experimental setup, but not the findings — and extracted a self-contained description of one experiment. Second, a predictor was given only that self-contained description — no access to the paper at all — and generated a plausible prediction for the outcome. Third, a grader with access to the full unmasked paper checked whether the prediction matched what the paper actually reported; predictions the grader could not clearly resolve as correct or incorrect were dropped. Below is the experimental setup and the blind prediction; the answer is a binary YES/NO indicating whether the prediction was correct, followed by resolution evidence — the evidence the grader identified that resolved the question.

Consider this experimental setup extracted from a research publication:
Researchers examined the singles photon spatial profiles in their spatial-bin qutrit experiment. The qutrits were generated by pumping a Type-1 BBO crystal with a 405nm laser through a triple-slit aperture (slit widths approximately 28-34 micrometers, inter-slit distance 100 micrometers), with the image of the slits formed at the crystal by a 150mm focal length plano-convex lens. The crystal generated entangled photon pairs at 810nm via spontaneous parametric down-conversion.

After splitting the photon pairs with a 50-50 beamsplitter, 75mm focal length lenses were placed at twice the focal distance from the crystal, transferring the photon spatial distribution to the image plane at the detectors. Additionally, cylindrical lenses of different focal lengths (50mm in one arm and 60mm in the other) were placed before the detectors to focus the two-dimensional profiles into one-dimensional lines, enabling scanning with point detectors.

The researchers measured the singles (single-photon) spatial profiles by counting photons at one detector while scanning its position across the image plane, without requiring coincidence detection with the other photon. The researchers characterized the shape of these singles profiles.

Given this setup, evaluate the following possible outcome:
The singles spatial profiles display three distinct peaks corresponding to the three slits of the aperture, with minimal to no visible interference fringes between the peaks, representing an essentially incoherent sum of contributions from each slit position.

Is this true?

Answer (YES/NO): NO